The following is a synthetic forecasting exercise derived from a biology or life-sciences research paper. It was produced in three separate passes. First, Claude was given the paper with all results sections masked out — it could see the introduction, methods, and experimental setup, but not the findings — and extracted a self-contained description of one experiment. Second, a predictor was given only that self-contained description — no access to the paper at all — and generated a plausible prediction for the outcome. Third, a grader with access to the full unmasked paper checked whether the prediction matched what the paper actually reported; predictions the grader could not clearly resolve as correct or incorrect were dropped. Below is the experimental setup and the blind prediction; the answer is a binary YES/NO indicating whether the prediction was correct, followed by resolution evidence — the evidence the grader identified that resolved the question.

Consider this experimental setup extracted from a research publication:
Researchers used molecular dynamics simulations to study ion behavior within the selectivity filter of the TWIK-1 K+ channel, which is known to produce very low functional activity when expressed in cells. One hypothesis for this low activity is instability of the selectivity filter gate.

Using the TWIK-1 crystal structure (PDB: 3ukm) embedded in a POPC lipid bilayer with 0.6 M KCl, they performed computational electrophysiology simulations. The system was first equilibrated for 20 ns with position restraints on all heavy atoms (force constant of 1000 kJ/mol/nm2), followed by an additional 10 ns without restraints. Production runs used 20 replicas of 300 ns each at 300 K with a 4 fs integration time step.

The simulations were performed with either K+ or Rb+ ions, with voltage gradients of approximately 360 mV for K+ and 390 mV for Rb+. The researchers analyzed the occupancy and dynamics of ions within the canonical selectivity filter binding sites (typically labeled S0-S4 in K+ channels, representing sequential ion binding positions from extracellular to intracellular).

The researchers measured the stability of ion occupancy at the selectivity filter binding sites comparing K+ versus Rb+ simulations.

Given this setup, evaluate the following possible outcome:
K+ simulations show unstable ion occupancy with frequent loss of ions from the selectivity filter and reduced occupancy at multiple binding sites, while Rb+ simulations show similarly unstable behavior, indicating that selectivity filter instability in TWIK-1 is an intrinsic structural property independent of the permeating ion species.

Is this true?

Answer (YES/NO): NO